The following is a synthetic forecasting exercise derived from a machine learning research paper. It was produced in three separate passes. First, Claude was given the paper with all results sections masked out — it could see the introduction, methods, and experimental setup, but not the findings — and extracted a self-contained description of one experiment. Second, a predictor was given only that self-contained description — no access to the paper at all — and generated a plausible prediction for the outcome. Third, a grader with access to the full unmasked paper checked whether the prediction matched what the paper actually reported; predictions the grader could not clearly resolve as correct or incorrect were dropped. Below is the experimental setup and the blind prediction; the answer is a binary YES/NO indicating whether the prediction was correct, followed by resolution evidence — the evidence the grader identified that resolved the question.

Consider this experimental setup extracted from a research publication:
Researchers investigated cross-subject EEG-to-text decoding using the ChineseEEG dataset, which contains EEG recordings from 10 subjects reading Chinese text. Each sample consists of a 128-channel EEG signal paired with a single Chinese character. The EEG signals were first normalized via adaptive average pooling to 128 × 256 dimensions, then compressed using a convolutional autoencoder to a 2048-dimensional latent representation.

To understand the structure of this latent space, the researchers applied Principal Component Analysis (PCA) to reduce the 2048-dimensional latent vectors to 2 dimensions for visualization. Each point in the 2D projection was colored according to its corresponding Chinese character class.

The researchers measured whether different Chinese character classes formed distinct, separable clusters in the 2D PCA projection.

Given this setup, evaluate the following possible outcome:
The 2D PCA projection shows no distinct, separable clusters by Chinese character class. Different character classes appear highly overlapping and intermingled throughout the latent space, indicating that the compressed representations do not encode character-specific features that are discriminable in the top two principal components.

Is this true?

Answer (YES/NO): YES